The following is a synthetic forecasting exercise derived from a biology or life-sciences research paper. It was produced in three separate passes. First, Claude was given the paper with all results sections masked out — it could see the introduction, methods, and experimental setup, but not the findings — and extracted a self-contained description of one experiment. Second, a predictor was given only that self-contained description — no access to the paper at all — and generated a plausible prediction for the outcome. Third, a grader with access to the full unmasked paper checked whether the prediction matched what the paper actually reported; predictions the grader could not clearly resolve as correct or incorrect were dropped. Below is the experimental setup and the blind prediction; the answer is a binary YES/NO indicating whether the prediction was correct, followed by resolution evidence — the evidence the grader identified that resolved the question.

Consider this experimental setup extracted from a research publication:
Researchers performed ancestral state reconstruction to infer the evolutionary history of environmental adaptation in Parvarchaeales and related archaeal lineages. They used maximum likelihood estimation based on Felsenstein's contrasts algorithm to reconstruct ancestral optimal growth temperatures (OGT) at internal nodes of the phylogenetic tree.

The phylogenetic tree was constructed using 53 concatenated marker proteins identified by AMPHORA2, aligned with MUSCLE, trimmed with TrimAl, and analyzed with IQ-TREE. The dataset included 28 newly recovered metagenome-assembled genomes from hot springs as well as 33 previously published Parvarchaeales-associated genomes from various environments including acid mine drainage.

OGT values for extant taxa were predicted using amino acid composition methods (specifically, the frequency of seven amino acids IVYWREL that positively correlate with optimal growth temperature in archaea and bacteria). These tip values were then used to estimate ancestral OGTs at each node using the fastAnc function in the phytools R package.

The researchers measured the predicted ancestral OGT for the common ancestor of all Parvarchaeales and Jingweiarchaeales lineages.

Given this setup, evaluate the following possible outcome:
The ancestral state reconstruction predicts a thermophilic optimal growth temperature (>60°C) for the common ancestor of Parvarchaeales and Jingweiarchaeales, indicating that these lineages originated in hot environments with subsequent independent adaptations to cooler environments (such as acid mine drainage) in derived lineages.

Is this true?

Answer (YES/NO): YES